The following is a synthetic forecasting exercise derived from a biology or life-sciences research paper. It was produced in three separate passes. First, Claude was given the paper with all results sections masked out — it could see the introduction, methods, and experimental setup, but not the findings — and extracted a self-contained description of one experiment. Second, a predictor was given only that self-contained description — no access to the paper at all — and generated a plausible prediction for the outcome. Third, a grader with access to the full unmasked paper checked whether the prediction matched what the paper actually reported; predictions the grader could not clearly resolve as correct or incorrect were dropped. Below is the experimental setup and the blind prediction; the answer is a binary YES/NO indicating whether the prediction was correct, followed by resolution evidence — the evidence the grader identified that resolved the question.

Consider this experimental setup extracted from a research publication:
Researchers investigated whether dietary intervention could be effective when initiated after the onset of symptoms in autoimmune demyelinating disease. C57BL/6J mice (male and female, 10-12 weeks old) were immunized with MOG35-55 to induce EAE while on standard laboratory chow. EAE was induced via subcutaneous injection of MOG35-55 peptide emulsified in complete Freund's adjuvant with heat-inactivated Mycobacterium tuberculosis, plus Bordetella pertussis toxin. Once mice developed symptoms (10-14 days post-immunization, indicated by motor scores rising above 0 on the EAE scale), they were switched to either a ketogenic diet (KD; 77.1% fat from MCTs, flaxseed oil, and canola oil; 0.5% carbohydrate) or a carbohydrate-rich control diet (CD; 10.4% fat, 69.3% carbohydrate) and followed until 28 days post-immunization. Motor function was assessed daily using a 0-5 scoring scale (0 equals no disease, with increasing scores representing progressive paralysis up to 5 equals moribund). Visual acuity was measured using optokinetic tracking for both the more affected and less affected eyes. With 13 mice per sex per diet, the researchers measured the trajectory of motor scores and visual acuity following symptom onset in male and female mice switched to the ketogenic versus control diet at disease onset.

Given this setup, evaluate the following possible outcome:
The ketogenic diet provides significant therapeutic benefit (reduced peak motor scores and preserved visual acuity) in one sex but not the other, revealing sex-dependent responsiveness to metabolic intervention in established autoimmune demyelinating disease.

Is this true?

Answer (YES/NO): NO